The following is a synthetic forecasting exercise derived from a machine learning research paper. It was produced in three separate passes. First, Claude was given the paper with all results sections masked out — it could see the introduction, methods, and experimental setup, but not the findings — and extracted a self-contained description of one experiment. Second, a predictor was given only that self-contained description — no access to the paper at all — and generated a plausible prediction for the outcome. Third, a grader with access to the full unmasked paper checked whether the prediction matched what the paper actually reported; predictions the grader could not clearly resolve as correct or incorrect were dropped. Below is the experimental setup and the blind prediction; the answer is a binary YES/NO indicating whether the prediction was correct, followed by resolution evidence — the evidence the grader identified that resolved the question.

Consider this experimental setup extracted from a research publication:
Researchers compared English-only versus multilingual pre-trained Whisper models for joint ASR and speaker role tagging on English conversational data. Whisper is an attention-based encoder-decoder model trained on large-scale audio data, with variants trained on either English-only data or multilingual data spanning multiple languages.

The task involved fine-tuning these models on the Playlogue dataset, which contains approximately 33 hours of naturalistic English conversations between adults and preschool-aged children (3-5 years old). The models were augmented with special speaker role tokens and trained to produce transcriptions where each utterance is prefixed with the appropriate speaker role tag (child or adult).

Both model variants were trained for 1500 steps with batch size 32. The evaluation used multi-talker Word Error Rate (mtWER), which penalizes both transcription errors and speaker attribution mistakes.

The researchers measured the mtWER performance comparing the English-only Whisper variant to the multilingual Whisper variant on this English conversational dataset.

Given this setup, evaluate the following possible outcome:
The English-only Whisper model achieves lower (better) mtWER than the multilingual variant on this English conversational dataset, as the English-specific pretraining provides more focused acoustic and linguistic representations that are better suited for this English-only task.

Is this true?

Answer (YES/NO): YES